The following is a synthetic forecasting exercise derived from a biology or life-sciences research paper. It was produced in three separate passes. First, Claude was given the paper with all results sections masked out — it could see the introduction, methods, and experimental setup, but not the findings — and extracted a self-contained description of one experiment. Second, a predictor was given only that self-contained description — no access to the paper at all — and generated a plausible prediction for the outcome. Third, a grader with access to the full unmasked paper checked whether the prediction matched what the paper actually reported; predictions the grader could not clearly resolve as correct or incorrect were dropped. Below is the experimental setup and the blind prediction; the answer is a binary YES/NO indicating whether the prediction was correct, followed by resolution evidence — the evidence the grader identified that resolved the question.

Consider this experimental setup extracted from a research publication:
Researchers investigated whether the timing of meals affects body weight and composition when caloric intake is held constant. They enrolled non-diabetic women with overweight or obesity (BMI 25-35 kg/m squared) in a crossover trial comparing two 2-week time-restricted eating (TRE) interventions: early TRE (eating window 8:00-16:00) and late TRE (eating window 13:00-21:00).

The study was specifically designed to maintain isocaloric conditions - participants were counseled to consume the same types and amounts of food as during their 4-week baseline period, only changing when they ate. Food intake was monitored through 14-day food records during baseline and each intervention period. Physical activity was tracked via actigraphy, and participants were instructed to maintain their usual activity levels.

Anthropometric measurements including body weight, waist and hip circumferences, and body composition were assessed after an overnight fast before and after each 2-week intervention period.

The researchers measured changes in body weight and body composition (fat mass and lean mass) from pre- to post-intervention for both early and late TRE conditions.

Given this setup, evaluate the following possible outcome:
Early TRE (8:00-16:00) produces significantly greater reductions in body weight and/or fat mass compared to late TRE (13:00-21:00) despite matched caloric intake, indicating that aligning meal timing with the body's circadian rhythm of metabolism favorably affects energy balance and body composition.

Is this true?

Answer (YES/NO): NO